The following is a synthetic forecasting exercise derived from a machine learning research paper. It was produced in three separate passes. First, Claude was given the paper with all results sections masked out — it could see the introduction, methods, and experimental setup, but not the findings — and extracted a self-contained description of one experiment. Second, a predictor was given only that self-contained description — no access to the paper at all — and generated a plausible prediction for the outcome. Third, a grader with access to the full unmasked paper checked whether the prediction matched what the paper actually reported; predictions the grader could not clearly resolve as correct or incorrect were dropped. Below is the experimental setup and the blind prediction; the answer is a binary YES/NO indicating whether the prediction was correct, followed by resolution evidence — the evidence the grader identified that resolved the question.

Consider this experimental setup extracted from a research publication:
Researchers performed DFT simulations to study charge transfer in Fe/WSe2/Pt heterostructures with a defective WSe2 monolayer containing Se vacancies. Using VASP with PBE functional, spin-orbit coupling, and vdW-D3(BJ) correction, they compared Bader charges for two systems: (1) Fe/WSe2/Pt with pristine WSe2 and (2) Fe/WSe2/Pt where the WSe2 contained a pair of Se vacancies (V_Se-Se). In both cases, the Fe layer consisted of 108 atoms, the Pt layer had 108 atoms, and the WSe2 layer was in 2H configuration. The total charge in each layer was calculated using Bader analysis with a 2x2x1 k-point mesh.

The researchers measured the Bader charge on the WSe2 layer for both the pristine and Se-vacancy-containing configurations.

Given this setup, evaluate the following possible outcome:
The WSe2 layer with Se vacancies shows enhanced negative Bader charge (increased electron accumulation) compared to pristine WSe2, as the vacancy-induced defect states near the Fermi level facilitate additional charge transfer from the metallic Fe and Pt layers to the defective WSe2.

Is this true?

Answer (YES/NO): YES